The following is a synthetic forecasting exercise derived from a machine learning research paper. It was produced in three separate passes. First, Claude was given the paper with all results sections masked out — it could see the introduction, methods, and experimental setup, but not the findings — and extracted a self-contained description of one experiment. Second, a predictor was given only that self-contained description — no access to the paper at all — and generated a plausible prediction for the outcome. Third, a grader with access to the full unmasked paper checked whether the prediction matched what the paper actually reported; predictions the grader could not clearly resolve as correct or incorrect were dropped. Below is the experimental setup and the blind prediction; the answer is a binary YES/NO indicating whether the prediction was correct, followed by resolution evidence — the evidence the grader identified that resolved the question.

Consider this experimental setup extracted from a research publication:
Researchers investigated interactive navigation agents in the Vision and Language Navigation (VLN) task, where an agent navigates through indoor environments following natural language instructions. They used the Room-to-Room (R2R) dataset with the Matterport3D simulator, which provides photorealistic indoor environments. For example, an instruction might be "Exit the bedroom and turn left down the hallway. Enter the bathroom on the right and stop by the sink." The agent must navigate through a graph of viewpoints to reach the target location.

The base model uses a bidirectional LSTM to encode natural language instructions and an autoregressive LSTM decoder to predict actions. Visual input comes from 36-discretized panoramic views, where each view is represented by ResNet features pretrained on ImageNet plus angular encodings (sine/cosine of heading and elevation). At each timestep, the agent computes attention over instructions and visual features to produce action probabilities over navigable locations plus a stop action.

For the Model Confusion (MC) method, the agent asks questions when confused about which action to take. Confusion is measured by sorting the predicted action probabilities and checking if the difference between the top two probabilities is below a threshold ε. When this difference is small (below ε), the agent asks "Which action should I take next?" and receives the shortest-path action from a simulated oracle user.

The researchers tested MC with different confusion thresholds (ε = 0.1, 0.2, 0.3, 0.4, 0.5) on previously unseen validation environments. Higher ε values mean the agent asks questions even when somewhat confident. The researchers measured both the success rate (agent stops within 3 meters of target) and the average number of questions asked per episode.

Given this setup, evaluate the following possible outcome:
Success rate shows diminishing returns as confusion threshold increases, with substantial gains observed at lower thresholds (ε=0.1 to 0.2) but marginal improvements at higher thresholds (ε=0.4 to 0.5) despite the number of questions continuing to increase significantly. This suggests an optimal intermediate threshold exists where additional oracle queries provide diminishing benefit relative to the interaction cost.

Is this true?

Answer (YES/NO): NO